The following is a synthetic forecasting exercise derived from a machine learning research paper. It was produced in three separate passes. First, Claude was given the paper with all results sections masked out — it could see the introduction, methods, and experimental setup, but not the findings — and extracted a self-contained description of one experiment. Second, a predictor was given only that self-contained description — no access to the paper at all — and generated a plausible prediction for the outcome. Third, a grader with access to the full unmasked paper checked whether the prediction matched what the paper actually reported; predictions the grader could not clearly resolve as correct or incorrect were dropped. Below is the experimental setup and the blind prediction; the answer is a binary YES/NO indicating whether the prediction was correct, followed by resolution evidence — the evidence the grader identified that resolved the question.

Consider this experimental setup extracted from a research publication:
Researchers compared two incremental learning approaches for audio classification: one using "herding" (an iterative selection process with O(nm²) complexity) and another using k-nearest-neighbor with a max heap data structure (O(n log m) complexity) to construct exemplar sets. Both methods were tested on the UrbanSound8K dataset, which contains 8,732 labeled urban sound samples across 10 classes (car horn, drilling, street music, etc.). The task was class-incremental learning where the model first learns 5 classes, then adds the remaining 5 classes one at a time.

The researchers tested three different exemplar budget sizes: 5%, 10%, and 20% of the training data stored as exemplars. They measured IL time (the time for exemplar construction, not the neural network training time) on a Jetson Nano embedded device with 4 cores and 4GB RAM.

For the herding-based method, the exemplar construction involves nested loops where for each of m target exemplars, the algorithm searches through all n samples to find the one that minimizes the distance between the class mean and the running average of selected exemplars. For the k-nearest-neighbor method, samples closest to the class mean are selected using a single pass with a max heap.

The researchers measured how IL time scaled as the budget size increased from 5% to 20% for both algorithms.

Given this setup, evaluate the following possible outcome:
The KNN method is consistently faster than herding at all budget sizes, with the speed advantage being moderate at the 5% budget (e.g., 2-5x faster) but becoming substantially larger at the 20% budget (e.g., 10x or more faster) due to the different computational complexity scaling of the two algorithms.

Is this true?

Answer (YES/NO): NO